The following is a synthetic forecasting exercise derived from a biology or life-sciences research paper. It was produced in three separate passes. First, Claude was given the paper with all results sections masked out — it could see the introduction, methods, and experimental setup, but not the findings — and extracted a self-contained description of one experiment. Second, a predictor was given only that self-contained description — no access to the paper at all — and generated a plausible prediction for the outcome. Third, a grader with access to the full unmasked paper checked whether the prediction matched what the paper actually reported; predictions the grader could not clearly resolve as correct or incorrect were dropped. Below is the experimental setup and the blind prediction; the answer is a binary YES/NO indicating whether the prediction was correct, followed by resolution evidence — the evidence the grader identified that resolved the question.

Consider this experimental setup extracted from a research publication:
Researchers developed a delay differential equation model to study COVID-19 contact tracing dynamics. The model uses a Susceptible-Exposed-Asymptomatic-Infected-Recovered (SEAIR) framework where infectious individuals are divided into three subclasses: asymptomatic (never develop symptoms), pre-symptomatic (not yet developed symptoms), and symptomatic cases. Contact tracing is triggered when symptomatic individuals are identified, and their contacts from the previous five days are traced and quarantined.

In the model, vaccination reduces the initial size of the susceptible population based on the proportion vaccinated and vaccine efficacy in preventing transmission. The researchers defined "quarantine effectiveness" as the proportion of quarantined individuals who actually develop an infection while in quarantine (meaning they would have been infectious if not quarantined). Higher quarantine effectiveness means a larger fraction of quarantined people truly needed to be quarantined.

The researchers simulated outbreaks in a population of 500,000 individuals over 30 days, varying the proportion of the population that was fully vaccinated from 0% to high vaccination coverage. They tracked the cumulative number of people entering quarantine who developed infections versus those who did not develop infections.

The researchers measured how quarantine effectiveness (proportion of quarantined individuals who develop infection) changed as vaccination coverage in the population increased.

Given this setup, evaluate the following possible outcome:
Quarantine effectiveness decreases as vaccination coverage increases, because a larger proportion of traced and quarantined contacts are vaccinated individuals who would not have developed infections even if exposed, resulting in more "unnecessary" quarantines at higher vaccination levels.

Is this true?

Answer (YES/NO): YES